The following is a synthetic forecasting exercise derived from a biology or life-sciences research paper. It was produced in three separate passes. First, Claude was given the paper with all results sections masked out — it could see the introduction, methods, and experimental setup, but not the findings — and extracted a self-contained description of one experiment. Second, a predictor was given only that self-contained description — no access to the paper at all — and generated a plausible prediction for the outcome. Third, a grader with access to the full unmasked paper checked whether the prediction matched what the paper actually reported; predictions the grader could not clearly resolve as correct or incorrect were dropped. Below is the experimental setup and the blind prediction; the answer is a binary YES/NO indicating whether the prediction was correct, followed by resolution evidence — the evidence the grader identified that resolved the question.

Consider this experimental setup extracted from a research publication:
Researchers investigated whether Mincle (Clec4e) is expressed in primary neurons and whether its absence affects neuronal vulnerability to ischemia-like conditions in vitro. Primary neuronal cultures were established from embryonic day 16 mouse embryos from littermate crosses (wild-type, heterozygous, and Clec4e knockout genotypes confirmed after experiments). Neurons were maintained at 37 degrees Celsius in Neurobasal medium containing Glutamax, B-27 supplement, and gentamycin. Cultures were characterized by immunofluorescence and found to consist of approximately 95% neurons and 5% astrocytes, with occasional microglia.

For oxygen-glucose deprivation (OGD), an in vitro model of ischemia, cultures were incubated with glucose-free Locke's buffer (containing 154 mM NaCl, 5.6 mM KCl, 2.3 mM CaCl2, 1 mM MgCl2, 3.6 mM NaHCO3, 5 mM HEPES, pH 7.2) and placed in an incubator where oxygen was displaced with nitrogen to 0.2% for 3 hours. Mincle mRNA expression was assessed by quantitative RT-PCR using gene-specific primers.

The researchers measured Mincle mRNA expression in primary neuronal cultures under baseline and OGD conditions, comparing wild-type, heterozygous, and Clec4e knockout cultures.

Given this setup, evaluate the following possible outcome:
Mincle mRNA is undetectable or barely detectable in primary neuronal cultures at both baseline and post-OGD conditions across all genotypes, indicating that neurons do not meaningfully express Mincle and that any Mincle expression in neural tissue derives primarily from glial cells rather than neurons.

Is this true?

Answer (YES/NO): NO